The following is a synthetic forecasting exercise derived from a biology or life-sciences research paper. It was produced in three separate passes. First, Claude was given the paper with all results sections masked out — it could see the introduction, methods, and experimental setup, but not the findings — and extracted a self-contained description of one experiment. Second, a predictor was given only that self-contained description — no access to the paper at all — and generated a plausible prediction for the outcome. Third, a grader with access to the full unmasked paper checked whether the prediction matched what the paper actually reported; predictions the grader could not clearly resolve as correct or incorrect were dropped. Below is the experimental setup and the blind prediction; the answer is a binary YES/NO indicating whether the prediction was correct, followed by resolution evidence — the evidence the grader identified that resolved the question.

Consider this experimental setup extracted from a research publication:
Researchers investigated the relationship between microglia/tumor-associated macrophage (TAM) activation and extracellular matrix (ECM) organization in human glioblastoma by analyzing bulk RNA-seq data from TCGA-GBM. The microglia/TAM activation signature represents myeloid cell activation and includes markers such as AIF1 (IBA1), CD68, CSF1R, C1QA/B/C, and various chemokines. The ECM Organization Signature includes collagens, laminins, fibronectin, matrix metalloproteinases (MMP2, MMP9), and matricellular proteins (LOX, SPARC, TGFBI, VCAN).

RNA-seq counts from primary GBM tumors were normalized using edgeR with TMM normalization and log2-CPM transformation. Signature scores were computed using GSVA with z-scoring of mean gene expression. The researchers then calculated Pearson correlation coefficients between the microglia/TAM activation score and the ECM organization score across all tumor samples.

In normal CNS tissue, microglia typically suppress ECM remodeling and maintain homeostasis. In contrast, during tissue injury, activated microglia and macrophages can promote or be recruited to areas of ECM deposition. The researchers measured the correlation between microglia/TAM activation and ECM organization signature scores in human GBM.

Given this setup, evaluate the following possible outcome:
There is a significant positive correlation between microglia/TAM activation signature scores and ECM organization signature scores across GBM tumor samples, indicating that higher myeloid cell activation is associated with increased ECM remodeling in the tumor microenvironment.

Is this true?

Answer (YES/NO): YES